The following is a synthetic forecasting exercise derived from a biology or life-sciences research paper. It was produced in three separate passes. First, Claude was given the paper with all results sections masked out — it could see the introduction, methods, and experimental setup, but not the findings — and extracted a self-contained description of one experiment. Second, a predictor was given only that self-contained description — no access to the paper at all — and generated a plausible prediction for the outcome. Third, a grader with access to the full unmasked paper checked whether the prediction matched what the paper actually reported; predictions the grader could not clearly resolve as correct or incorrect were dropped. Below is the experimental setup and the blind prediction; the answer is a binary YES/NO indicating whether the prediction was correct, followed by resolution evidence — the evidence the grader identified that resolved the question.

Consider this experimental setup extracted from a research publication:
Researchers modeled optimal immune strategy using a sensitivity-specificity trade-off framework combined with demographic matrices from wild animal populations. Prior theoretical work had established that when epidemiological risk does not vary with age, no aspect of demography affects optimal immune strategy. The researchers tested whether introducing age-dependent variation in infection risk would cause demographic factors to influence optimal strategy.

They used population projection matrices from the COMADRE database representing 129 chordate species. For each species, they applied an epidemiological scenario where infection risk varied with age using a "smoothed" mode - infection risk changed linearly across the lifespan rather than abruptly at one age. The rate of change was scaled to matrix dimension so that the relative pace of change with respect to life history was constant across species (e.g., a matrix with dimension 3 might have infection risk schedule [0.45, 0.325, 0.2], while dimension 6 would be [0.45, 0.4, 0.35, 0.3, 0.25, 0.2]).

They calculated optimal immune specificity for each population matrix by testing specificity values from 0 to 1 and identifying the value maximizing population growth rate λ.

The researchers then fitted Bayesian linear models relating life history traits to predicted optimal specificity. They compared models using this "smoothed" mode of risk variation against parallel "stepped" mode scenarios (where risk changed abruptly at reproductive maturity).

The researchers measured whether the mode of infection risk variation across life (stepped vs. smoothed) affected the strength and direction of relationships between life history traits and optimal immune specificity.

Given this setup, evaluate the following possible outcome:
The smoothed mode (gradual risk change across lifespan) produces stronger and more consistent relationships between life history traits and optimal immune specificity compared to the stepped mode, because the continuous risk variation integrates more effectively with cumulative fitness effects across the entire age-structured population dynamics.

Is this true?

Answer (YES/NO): NO